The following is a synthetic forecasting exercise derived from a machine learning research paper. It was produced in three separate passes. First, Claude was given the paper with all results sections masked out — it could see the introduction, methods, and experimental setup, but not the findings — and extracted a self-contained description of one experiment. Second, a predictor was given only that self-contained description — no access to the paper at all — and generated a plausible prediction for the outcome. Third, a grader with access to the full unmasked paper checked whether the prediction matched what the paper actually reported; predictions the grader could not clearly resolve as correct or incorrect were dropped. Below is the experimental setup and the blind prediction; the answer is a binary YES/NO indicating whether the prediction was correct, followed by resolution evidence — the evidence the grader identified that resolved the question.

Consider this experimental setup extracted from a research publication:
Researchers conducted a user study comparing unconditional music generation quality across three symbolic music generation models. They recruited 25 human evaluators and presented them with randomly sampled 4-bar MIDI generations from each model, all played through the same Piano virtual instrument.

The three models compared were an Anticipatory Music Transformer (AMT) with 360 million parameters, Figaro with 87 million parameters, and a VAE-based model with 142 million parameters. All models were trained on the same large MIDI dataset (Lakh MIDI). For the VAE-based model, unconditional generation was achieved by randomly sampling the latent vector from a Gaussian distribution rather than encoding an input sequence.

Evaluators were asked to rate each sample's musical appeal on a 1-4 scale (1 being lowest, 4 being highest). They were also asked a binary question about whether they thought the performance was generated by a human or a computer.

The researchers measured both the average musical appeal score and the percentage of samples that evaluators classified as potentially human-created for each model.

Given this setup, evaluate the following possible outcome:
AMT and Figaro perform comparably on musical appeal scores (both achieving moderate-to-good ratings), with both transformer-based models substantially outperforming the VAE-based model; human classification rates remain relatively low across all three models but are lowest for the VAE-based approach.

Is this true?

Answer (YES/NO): NO